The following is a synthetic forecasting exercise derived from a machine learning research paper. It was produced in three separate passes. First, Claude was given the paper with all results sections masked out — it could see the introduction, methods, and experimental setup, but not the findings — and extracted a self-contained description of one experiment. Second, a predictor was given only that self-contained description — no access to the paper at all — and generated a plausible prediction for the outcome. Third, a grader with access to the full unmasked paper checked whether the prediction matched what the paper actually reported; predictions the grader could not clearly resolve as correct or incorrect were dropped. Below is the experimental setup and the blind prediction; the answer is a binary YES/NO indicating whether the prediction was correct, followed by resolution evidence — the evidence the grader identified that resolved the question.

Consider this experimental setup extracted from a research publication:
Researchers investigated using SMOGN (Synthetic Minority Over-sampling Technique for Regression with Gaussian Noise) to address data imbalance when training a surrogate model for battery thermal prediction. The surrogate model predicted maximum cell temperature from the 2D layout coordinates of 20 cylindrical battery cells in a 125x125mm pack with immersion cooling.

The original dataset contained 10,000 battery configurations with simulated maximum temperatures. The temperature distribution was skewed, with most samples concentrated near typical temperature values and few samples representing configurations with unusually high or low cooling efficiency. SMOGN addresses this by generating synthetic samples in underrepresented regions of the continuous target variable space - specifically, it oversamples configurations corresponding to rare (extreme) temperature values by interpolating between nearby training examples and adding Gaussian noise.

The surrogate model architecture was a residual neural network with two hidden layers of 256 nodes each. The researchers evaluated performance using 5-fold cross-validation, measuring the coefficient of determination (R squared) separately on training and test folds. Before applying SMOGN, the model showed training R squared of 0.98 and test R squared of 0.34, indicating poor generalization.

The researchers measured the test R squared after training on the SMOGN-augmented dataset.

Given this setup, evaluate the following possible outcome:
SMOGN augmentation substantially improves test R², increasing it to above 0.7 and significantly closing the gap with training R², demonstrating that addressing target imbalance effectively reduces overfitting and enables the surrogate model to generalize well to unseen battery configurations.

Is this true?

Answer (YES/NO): YES